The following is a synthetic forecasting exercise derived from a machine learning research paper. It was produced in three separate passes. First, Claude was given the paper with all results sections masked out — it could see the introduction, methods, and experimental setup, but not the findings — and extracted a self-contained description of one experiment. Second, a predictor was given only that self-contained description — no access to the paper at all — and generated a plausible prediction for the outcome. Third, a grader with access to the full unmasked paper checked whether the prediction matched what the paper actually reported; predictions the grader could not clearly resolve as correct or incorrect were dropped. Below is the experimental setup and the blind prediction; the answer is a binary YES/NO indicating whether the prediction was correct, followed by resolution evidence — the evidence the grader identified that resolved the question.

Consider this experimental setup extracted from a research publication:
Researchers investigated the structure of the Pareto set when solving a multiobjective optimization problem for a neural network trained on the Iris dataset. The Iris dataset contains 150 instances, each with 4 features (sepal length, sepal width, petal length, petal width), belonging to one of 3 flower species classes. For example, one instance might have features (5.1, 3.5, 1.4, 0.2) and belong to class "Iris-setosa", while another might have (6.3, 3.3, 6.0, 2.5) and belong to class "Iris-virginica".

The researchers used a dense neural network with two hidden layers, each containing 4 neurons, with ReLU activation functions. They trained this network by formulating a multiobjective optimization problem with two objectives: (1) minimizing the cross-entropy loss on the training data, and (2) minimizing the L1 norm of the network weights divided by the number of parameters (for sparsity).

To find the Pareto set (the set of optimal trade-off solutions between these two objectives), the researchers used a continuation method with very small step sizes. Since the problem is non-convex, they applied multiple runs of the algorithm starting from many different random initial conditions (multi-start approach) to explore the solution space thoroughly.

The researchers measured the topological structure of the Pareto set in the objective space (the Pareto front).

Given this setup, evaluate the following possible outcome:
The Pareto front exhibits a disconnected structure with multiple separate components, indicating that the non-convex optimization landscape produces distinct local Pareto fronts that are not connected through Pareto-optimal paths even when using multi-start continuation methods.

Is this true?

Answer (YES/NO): YES